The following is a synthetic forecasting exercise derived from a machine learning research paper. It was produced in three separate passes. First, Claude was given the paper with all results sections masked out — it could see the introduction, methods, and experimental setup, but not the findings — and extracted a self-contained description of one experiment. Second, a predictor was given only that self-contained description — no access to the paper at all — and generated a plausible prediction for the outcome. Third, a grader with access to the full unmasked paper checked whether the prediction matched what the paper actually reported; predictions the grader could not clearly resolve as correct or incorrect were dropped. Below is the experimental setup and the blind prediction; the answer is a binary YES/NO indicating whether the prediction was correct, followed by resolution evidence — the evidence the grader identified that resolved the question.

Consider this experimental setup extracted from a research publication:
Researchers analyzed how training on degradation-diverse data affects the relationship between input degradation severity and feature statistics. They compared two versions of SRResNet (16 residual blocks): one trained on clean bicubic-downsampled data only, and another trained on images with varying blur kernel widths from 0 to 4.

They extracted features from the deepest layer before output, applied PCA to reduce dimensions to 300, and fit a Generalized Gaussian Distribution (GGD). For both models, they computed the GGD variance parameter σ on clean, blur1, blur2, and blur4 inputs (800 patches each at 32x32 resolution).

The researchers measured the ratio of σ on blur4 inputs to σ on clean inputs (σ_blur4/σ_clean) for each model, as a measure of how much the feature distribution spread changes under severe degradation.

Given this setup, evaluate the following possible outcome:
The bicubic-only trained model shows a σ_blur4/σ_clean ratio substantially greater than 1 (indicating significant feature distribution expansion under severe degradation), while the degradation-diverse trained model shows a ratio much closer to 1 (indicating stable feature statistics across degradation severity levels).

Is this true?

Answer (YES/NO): NO